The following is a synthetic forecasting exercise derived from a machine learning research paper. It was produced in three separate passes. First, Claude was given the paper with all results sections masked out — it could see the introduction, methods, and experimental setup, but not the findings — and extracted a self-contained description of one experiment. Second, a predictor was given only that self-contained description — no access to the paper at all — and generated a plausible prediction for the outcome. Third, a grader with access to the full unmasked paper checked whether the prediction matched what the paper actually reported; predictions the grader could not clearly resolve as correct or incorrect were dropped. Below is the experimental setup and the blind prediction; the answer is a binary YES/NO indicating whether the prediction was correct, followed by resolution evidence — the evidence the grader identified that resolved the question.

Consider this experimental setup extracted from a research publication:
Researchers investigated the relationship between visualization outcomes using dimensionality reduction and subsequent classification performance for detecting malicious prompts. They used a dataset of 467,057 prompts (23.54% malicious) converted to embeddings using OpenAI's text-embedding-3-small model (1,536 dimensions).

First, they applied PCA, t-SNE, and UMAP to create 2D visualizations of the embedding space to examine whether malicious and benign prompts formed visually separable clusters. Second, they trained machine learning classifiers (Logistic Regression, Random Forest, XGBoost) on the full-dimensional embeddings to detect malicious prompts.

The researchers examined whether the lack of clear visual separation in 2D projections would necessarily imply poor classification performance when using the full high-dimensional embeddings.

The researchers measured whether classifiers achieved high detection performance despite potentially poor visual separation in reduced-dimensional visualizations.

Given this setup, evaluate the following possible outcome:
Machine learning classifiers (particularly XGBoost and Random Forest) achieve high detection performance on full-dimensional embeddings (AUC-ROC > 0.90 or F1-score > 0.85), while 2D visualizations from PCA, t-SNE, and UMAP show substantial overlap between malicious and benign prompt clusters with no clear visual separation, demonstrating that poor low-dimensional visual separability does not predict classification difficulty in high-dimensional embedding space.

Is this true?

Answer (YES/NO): NO